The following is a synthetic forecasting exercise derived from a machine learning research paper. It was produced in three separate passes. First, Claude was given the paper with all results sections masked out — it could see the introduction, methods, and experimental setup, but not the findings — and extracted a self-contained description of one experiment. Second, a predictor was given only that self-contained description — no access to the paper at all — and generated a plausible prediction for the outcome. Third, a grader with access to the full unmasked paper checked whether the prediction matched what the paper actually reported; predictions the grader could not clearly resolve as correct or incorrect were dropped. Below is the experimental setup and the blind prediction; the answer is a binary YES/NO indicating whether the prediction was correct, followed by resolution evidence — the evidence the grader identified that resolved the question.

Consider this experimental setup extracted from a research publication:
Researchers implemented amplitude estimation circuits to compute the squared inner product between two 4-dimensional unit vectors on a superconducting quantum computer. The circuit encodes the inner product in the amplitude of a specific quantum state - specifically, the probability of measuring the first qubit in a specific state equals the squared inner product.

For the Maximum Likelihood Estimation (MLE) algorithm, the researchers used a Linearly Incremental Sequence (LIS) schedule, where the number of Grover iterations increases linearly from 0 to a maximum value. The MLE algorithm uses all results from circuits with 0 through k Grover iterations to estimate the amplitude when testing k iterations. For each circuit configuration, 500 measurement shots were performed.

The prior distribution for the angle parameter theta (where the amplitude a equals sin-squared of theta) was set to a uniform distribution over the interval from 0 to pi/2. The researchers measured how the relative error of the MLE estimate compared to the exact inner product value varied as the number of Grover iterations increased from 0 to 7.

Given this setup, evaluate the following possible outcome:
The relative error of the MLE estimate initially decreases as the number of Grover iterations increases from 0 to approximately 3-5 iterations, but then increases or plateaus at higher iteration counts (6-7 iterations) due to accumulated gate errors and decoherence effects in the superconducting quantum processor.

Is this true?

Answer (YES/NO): YES